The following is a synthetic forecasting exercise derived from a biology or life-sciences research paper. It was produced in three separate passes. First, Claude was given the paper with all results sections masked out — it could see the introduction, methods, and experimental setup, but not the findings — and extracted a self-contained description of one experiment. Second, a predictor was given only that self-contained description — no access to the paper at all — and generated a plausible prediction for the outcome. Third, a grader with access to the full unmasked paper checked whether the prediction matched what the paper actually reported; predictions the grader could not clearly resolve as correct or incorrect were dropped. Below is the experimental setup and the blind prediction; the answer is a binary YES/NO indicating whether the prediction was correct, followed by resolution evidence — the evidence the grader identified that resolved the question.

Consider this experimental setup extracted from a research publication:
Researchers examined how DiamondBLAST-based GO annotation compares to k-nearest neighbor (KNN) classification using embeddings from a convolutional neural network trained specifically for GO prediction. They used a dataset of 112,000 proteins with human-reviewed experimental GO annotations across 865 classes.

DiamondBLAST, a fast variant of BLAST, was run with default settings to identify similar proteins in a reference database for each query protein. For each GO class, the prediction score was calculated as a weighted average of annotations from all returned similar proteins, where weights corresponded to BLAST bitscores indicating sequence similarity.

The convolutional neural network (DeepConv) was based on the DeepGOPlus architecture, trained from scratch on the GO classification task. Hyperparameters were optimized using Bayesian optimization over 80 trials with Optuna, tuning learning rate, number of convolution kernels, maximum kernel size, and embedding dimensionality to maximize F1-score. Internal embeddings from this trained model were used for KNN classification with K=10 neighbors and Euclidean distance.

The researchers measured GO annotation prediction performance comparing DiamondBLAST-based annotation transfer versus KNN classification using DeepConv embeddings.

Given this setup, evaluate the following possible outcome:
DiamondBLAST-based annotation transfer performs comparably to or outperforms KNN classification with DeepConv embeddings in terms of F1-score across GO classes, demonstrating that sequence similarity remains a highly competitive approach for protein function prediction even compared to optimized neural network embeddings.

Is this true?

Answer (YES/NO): YES